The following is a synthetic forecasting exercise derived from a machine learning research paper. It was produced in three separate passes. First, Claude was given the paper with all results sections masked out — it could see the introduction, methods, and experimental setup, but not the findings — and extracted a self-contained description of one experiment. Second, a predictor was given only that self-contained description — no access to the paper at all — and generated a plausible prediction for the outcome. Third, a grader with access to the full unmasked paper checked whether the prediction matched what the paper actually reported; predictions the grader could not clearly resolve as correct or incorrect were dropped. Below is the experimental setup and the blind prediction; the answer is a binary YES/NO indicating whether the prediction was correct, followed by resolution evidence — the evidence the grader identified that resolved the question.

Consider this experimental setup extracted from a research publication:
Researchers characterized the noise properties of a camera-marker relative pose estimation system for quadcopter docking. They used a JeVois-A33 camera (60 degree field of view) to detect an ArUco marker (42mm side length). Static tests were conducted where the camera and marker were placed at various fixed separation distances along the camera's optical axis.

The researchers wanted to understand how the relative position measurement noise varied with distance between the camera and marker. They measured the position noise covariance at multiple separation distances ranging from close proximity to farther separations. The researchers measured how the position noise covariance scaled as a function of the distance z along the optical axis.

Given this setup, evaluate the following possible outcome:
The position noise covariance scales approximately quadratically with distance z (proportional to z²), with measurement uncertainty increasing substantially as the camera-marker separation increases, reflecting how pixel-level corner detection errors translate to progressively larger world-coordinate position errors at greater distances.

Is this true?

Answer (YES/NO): YES